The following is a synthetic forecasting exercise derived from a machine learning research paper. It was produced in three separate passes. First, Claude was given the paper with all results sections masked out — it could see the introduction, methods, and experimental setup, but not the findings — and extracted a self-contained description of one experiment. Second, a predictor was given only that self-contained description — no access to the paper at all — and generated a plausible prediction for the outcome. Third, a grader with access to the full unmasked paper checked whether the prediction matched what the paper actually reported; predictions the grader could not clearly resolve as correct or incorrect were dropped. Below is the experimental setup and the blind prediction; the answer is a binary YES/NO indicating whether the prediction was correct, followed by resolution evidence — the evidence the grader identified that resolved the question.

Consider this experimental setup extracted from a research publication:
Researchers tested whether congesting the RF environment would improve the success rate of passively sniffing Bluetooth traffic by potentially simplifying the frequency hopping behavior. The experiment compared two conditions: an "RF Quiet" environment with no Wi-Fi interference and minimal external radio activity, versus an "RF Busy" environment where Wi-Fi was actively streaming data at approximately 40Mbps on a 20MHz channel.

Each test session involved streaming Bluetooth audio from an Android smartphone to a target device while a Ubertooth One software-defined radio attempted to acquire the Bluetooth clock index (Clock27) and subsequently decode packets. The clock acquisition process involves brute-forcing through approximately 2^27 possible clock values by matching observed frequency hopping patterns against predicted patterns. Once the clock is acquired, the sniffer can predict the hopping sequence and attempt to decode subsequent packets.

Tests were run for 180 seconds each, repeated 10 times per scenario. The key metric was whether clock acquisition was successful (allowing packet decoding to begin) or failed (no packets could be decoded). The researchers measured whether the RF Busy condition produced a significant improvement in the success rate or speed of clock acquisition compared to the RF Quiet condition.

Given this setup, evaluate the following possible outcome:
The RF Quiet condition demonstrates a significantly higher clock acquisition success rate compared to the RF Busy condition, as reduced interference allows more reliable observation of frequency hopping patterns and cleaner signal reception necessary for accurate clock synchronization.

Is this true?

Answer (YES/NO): NO